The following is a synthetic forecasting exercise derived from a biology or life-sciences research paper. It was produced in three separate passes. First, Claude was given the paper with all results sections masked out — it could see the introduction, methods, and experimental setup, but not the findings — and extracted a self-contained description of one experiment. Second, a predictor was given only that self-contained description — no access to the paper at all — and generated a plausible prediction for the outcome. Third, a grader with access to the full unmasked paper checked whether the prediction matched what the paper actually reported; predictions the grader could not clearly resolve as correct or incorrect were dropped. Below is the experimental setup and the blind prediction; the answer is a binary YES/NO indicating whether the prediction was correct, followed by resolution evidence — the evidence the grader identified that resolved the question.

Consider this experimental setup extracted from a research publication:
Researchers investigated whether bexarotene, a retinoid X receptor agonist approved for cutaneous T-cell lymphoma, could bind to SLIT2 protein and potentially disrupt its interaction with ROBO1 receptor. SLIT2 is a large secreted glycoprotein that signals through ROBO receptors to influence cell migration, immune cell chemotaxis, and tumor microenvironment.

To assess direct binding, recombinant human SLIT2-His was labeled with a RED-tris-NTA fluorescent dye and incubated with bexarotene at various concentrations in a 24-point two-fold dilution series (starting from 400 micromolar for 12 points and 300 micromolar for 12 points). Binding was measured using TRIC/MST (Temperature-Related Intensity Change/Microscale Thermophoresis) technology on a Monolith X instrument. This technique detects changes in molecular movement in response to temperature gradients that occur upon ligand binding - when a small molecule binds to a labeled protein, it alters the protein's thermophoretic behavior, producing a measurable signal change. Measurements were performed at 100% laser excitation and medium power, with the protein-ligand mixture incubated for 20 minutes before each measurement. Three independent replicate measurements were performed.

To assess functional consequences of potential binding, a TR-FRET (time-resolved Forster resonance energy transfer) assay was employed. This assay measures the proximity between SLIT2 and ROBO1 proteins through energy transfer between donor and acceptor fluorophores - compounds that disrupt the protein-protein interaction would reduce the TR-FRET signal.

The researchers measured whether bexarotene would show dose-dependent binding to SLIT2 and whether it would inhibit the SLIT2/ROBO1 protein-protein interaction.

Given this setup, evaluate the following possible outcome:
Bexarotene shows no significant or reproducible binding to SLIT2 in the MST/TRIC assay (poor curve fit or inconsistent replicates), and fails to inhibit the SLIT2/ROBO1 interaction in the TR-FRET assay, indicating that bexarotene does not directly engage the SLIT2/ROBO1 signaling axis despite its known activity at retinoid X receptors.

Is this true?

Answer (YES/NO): NO